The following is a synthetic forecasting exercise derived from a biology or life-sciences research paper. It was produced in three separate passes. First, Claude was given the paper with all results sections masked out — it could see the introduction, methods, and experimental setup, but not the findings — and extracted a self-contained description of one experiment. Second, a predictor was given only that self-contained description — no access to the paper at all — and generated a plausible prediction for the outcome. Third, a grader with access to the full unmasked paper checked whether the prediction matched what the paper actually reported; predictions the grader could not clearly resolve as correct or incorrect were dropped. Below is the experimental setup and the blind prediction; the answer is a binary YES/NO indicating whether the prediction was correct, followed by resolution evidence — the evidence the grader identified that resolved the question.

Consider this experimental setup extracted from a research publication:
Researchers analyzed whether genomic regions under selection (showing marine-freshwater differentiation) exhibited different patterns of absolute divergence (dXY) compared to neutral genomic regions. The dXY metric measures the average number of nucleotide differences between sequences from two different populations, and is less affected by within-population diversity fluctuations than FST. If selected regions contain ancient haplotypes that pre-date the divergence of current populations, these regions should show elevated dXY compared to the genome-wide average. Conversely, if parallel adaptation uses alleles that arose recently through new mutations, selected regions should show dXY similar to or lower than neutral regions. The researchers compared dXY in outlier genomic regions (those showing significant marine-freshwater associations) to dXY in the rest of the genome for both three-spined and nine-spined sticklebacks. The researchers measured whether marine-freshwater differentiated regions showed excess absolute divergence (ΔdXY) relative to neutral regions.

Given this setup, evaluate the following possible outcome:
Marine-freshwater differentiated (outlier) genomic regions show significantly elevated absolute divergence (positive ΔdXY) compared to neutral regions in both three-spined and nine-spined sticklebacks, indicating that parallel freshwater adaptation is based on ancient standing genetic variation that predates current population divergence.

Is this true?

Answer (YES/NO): NO